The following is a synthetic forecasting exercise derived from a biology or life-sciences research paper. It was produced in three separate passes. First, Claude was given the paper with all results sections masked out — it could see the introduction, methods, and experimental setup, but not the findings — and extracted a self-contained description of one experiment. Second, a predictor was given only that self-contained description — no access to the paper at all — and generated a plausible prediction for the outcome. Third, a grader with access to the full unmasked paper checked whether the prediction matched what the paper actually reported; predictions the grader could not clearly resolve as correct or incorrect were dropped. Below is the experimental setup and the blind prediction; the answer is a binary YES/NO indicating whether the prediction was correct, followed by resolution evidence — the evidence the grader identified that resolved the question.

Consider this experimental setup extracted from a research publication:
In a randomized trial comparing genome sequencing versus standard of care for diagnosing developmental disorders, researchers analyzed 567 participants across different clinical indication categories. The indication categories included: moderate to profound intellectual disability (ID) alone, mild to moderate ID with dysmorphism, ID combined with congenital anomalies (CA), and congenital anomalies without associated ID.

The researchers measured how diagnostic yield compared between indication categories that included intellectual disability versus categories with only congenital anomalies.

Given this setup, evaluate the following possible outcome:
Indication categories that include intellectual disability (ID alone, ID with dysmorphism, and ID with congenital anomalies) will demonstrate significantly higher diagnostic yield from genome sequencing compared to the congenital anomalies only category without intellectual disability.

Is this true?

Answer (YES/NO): NO